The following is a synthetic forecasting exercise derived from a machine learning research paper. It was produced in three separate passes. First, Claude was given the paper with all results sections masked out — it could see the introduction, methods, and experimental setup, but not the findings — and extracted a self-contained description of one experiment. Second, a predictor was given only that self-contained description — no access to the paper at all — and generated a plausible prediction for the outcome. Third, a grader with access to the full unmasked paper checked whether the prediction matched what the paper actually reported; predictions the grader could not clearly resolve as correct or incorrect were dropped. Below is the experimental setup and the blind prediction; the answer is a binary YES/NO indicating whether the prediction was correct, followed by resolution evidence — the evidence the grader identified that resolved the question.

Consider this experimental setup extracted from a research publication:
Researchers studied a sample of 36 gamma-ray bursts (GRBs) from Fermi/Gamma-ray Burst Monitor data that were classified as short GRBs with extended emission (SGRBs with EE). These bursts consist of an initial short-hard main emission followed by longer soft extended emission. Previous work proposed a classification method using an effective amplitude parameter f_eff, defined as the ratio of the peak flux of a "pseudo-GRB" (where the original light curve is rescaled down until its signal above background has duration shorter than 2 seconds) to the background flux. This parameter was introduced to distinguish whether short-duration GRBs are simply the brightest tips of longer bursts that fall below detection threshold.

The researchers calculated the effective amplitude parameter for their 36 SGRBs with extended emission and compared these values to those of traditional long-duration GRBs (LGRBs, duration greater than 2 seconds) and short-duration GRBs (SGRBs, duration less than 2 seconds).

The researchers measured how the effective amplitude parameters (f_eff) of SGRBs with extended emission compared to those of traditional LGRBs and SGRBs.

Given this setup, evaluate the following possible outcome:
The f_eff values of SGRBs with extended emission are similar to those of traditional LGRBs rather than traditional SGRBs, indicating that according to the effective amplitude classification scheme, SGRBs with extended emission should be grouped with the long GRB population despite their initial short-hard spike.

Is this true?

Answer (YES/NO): NO